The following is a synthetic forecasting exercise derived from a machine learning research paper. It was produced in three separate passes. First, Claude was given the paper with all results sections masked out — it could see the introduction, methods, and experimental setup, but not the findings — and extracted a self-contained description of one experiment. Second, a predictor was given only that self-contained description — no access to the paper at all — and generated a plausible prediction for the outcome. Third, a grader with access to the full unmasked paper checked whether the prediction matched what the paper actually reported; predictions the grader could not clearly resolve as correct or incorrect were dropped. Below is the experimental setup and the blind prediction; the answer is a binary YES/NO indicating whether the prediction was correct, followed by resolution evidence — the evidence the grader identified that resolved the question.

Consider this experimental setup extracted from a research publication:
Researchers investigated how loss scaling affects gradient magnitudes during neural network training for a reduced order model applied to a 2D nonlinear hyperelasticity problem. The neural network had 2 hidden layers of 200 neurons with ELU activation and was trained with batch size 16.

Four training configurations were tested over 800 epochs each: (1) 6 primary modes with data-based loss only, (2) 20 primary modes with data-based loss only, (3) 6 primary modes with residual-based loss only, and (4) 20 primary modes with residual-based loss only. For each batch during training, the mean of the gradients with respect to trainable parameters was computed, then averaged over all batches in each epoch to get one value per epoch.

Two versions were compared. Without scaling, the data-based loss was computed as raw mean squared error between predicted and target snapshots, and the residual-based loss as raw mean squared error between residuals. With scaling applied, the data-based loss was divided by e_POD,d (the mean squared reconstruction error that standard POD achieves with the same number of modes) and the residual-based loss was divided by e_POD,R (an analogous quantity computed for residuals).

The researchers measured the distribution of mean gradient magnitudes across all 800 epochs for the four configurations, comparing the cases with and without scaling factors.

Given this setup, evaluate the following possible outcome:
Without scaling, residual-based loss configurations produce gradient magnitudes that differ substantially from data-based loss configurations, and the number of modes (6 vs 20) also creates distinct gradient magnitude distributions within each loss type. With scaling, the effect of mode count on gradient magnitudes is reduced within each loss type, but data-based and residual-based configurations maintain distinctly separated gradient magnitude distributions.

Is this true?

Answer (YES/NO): NO